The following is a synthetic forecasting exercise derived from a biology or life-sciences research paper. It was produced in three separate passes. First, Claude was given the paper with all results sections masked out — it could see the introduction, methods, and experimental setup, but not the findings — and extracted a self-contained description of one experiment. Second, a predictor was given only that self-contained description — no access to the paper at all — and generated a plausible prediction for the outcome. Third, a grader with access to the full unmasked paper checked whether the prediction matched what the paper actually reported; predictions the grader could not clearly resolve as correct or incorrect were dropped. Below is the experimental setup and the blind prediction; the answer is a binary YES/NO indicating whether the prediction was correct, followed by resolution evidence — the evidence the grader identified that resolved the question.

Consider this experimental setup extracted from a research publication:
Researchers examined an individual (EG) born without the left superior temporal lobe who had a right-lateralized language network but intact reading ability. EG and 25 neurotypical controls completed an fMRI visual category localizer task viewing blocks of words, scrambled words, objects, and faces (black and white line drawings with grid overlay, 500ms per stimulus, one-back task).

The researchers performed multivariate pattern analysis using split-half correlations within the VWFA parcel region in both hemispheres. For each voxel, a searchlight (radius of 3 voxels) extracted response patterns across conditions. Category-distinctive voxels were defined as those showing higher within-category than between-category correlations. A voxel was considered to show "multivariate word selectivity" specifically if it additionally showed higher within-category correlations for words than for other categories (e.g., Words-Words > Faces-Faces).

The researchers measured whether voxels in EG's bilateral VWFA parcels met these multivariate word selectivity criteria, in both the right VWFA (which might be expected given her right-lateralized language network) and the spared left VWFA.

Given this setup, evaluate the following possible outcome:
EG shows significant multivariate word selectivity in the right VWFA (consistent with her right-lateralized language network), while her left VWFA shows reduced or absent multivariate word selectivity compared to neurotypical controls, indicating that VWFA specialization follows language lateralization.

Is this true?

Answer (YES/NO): NO